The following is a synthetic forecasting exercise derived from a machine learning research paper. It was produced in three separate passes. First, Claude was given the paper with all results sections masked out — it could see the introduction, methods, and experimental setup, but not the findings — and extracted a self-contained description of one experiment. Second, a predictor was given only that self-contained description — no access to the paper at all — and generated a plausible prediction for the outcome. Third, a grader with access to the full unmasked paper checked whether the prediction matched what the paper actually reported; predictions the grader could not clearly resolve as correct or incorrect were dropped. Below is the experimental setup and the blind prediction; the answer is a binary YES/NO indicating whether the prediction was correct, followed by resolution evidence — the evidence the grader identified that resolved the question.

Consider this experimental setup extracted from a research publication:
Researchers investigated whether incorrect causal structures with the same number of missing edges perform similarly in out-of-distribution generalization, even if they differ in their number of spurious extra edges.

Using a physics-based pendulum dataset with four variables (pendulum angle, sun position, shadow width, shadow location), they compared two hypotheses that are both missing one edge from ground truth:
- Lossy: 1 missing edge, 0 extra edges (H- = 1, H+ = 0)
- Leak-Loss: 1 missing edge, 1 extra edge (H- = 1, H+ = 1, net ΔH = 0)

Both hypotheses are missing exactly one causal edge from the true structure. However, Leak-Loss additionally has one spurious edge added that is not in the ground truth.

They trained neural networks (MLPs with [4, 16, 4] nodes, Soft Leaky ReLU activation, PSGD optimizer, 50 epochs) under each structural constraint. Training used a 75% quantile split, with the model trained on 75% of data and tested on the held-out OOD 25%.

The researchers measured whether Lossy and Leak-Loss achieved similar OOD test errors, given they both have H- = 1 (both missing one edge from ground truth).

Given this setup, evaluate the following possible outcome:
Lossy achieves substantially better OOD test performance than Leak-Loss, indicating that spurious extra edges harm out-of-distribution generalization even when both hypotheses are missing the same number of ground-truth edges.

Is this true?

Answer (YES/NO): NO